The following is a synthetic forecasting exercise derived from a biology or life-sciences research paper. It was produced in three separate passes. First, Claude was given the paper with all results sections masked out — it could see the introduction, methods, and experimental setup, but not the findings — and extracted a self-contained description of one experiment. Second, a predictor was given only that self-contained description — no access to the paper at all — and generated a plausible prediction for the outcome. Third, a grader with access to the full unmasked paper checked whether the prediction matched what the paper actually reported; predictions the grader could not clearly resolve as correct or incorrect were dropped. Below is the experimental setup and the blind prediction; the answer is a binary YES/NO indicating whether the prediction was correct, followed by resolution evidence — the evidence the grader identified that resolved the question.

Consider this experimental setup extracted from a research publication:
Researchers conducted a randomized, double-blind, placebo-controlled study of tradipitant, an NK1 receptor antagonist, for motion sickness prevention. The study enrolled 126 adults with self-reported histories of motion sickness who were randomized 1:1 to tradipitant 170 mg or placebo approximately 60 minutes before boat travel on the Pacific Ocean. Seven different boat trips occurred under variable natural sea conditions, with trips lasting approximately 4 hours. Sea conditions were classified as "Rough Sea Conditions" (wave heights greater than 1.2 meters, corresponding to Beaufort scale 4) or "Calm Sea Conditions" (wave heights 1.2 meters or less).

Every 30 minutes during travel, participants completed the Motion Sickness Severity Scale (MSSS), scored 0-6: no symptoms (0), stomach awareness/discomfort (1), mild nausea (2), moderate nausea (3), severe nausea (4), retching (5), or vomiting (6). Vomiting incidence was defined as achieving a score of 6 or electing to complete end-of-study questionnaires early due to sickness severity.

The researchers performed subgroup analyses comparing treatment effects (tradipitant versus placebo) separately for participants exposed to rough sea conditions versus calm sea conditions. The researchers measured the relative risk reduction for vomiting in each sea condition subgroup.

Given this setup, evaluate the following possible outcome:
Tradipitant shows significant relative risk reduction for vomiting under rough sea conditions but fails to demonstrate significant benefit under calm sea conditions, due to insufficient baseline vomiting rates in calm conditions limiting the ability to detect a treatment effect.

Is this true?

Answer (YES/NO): YES